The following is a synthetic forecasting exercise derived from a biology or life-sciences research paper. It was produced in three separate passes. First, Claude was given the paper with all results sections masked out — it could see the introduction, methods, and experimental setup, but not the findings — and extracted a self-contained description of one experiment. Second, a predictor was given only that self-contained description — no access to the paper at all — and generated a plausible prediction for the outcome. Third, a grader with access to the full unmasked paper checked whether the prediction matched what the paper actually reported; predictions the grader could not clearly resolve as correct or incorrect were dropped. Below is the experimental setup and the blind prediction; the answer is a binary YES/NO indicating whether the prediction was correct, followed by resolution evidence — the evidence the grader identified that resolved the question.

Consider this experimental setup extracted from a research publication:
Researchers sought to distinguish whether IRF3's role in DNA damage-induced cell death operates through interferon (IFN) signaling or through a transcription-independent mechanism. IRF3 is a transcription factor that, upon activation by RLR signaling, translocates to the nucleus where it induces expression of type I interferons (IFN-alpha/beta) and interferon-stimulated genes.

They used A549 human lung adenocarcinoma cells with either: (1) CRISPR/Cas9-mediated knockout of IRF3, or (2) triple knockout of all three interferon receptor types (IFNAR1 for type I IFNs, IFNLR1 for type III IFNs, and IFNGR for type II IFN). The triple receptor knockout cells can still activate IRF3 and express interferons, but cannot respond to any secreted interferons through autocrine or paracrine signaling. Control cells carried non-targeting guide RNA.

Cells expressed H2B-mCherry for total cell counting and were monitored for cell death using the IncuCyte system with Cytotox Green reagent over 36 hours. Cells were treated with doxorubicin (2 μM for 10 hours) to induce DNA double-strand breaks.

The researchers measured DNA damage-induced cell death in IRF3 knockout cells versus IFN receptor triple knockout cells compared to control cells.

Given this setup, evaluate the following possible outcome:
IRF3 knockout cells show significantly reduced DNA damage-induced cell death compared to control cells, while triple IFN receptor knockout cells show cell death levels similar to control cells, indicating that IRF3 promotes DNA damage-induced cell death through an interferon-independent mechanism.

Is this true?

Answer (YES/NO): YES